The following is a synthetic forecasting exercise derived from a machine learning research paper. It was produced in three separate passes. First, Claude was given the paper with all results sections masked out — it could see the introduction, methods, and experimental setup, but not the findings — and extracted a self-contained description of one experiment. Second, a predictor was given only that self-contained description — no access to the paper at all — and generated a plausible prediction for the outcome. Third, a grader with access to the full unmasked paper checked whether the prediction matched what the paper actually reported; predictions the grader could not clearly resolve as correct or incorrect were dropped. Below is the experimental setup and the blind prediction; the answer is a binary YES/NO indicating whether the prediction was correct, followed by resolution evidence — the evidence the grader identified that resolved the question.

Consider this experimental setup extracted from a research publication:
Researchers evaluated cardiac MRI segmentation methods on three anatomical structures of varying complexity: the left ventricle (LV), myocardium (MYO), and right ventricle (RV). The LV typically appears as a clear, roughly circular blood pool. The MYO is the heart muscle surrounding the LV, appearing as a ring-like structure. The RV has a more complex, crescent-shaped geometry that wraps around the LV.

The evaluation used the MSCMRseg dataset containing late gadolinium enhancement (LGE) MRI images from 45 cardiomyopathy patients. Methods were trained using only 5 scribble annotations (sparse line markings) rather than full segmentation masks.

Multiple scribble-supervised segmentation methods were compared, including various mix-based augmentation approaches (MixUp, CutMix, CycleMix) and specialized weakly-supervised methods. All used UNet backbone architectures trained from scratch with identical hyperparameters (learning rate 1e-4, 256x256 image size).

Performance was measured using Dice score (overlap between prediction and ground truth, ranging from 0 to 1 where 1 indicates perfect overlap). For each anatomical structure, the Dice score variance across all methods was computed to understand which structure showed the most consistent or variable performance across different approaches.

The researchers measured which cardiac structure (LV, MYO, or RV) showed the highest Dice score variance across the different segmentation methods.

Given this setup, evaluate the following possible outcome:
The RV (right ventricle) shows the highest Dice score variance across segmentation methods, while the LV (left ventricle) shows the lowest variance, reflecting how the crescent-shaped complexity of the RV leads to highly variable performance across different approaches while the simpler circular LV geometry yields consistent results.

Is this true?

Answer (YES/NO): NO